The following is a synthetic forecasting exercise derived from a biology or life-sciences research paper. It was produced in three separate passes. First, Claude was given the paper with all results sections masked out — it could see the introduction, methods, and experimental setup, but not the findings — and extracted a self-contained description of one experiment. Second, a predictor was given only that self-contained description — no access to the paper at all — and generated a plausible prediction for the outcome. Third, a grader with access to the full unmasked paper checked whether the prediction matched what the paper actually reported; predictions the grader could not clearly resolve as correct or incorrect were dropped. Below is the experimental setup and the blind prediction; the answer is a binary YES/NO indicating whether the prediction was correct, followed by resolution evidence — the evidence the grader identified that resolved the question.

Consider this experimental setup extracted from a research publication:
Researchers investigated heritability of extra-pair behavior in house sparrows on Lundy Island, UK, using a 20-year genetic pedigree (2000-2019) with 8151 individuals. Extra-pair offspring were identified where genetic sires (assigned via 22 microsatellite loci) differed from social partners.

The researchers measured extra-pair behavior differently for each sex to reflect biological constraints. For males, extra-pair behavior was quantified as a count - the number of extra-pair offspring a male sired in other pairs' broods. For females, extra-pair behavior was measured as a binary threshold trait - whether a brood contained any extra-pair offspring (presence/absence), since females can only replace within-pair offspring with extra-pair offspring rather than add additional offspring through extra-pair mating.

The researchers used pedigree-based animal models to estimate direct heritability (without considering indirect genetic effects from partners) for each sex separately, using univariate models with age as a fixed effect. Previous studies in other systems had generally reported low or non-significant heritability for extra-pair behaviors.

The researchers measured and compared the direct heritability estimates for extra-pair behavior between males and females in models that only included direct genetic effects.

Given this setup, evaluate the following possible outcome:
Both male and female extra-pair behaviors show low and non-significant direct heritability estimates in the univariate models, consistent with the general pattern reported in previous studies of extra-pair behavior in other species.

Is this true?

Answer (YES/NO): YES